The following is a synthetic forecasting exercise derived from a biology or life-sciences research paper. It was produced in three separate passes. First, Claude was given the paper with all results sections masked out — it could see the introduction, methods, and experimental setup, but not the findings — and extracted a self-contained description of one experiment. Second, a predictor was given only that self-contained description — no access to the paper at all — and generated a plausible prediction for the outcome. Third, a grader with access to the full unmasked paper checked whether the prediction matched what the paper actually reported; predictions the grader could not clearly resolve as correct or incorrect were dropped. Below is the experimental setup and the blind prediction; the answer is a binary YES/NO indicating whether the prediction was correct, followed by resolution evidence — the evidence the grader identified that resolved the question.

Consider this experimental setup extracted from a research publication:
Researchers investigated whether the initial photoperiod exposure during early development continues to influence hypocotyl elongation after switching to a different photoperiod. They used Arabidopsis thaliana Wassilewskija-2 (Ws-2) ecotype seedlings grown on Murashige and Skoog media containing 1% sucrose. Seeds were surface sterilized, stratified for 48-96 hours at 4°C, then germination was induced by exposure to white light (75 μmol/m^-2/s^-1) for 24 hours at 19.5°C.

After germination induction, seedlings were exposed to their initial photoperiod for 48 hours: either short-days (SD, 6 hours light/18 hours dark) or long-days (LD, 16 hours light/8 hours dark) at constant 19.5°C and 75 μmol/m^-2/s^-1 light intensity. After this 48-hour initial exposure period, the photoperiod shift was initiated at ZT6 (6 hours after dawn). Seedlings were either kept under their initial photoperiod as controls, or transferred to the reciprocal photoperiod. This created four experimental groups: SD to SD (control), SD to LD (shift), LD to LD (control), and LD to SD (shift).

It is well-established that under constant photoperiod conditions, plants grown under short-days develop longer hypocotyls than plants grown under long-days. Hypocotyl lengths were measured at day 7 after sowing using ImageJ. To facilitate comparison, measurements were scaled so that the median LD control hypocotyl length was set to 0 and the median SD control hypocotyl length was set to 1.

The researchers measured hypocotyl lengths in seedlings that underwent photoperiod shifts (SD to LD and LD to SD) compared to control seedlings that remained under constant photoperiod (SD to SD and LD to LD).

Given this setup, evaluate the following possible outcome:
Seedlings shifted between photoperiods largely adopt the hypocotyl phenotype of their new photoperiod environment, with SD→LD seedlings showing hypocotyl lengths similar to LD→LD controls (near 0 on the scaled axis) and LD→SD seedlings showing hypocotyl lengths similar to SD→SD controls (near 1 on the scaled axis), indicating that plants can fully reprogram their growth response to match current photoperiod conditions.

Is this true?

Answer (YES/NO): NO